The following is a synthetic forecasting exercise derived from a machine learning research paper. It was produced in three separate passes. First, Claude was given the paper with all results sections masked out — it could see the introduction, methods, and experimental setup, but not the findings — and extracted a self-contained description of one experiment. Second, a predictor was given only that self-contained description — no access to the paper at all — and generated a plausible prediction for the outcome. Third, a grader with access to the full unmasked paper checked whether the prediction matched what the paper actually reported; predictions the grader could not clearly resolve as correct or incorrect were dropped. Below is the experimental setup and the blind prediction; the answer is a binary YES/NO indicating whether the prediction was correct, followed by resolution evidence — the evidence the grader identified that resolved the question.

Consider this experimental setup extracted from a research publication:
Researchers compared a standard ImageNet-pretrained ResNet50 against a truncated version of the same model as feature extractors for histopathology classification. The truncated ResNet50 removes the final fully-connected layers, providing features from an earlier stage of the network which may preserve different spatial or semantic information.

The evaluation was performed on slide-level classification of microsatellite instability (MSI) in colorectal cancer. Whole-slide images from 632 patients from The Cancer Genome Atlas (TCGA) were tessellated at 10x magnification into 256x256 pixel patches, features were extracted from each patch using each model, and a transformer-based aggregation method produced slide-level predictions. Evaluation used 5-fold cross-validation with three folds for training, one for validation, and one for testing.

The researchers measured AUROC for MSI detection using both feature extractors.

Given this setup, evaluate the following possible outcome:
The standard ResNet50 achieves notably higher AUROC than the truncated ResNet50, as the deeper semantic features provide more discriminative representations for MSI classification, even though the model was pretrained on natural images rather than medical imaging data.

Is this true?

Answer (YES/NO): NO